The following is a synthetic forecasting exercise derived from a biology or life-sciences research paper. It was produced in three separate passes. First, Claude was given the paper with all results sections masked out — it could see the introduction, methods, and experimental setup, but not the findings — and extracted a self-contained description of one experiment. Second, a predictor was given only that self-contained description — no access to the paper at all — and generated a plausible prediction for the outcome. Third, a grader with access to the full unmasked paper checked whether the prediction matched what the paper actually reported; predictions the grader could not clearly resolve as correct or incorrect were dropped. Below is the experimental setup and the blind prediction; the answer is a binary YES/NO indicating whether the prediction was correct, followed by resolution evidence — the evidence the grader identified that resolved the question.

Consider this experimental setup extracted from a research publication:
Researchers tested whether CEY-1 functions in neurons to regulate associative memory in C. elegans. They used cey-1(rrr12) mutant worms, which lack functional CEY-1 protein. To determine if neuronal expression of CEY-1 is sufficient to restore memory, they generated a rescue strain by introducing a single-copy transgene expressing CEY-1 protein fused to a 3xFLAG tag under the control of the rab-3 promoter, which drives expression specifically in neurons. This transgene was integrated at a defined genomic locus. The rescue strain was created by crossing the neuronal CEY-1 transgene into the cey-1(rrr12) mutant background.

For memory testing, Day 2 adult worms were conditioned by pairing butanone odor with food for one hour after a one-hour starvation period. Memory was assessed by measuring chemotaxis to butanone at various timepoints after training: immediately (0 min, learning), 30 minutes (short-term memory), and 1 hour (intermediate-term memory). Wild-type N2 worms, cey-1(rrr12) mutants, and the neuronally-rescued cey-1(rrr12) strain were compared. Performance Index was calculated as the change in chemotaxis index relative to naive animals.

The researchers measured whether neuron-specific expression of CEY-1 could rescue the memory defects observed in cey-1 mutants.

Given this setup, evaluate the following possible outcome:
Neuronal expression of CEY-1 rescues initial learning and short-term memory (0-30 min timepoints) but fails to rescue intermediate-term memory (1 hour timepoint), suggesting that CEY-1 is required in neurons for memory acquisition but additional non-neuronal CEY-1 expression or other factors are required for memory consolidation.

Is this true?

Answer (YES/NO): NO